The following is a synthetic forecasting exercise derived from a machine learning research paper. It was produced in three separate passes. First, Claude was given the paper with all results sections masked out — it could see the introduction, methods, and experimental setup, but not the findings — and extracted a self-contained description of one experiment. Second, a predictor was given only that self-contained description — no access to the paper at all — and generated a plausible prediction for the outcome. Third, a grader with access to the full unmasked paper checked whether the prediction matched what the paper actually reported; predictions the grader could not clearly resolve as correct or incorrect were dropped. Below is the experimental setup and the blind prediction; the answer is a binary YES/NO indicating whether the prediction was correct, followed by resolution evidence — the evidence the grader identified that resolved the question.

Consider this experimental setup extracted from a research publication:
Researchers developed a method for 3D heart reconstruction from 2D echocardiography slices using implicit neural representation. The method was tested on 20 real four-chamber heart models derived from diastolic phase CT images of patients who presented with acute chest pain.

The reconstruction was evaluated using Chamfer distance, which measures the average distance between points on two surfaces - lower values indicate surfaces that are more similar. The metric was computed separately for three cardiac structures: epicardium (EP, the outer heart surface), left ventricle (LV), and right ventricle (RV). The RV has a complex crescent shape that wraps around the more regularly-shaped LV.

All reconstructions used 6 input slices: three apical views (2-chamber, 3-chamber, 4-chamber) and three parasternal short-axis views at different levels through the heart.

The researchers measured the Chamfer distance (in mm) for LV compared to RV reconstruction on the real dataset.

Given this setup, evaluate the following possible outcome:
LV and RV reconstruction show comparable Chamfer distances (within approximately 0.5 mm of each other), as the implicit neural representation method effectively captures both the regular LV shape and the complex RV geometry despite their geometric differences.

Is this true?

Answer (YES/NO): NO